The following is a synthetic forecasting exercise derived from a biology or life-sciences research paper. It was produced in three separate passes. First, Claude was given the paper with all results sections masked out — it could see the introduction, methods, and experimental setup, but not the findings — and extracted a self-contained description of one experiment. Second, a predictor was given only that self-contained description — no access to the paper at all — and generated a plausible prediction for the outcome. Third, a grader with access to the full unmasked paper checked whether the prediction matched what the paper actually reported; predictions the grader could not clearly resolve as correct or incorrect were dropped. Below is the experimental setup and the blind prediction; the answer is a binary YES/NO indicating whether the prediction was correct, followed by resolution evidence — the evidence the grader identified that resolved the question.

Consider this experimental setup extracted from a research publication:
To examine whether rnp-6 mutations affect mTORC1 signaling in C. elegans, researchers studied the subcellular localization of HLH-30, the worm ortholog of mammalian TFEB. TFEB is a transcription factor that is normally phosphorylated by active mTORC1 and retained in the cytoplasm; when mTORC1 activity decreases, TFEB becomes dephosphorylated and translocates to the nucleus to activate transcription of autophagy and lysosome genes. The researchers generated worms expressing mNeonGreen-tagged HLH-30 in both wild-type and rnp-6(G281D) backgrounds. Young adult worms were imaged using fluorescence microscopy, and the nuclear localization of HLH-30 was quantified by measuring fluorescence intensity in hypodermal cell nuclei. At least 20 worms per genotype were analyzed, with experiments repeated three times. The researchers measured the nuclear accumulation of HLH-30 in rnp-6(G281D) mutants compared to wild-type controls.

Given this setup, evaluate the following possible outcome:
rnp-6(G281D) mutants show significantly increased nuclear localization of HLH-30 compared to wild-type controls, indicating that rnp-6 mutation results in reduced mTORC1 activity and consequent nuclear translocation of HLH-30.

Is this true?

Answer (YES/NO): YES